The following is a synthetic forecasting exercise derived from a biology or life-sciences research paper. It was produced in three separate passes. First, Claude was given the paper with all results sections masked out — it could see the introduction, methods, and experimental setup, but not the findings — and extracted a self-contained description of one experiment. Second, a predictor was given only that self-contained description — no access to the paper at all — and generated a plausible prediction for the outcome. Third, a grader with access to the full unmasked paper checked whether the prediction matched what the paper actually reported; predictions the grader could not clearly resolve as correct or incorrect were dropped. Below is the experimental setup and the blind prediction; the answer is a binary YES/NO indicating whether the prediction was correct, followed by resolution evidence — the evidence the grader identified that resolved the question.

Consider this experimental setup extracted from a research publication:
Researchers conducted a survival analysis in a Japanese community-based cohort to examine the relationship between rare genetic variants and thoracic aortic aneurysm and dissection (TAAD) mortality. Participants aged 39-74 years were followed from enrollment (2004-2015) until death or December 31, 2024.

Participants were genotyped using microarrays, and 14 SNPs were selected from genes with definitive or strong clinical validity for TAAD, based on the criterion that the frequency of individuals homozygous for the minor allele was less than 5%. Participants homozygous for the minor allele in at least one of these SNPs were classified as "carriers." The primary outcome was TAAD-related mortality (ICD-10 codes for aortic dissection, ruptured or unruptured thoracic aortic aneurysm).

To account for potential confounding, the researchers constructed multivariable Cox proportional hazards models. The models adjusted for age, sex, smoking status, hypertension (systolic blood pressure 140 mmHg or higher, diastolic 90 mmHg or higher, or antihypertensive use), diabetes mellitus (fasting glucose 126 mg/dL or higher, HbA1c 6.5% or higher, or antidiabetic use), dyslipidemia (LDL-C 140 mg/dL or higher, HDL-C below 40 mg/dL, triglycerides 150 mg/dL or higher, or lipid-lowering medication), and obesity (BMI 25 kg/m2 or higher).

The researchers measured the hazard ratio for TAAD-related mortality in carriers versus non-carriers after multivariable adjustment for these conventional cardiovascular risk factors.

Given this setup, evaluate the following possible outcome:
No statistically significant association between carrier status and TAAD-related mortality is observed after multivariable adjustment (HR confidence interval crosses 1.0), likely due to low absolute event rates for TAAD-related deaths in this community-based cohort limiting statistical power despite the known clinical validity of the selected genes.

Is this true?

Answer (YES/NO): NO